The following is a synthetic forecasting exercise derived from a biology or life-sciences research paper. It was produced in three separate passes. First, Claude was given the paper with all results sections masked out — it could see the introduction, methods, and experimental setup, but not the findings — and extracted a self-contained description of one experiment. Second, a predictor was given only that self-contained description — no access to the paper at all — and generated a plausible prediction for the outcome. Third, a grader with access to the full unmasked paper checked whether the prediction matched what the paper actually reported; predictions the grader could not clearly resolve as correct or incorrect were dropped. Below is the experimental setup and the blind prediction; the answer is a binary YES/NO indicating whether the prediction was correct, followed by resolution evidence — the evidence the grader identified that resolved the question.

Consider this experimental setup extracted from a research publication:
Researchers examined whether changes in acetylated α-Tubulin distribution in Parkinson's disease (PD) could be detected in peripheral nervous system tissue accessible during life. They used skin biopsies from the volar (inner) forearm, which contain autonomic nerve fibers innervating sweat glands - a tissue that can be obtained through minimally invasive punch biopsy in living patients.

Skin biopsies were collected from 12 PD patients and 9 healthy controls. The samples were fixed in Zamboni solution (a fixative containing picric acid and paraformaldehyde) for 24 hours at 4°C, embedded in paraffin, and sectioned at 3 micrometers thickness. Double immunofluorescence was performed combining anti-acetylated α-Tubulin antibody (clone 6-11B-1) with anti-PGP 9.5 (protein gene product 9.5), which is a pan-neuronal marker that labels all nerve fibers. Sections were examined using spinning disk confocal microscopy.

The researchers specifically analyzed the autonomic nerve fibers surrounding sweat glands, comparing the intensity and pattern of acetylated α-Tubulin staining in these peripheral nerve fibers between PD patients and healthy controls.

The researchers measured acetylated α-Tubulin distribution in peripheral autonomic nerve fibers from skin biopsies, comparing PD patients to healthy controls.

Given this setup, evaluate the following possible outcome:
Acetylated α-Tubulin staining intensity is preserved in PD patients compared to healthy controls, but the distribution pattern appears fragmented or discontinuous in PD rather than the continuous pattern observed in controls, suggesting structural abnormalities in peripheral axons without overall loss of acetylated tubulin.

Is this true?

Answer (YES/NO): NO